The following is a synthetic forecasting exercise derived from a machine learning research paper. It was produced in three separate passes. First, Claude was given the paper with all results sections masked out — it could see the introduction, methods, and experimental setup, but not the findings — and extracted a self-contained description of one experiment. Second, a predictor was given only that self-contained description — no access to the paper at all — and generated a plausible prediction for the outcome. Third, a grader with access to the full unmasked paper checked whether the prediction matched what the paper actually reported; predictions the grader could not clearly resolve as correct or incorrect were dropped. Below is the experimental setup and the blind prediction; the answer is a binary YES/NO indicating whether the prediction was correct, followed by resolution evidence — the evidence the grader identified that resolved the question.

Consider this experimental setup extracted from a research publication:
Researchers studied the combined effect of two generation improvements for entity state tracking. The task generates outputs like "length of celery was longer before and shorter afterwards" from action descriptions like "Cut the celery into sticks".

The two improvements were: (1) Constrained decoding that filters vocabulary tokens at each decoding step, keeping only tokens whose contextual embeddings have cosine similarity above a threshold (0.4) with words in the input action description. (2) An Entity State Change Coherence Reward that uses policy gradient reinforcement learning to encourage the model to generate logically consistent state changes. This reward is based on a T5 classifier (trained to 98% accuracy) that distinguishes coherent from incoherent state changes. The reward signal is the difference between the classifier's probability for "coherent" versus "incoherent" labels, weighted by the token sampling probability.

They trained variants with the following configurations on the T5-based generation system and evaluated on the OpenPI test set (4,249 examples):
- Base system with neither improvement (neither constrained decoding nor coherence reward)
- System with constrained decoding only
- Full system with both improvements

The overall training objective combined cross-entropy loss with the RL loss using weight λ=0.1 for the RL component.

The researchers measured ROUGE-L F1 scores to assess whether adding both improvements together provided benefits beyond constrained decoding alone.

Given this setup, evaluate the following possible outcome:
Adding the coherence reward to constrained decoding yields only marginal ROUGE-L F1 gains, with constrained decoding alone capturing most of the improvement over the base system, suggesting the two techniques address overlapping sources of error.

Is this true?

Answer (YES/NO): NO